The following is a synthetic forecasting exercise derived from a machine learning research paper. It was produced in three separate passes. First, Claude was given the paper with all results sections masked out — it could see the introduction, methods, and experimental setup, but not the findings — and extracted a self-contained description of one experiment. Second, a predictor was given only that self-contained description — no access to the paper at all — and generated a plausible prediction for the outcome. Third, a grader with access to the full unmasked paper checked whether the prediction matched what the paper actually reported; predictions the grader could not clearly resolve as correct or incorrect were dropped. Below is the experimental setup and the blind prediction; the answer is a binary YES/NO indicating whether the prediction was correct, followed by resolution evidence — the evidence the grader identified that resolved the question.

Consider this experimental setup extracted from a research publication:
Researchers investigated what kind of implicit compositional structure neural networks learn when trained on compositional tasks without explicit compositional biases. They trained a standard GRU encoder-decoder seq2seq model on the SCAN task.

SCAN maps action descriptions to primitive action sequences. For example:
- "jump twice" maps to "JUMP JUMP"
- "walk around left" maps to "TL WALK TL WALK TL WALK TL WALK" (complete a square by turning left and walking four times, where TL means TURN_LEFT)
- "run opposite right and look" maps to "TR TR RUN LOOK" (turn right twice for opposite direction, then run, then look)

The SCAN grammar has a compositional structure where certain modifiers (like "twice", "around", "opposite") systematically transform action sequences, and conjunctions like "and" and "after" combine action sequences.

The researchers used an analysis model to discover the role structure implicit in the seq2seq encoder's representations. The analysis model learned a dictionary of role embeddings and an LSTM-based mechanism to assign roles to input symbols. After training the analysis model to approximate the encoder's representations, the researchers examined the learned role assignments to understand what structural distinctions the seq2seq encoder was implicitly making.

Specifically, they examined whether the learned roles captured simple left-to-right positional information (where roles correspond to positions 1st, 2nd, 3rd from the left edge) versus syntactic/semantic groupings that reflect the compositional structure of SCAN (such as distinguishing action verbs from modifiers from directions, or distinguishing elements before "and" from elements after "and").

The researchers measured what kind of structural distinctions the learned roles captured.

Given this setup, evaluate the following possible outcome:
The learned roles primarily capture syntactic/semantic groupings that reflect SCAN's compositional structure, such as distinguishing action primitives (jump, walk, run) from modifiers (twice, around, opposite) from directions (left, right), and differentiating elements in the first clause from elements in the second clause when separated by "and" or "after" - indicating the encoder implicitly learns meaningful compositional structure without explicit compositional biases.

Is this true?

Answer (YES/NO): NO